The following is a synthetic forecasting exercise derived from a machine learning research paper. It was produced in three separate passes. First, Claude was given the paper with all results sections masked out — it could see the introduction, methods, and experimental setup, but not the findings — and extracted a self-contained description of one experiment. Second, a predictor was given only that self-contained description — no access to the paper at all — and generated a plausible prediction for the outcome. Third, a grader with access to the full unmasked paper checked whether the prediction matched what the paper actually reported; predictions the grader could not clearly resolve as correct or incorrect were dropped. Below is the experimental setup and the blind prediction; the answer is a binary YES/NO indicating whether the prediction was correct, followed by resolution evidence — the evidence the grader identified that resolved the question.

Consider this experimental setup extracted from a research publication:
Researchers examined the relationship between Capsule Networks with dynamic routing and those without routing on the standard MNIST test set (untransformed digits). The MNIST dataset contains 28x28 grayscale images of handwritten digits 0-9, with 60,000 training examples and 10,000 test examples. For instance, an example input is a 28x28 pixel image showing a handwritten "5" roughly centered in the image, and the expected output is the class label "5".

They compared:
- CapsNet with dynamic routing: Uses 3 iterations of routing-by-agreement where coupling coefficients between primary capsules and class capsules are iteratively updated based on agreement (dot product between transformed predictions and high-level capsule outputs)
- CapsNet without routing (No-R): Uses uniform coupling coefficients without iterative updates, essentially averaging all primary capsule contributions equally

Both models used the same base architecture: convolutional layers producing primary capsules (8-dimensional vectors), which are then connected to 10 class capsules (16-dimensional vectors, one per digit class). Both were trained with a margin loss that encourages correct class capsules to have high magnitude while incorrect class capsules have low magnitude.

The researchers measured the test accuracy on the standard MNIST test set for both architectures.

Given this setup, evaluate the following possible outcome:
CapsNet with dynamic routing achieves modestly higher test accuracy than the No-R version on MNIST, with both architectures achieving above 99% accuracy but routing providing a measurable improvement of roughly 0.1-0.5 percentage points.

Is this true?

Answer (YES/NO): NO